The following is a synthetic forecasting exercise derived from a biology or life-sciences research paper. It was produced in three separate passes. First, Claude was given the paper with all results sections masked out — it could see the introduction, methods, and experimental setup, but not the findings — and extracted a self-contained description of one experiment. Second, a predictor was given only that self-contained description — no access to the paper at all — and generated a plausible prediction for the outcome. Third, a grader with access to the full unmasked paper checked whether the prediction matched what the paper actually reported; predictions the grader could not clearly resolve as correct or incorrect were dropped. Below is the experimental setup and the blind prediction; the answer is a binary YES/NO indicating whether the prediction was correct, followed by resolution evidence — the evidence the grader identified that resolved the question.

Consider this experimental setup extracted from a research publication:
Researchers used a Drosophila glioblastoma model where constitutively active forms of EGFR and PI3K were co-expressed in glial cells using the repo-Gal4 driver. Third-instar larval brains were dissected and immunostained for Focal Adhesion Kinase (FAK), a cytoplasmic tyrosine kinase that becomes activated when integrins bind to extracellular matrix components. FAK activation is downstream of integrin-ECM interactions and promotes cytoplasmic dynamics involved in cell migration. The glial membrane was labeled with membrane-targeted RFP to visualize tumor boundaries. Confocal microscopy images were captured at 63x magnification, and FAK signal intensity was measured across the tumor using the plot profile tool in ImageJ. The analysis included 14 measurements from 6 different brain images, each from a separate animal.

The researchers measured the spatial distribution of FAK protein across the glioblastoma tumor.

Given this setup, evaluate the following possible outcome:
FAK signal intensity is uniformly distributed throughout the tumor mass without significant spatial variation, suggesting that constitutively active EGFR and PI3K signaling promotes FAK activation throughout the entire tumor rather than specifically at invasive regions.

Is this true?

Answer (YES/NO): NO